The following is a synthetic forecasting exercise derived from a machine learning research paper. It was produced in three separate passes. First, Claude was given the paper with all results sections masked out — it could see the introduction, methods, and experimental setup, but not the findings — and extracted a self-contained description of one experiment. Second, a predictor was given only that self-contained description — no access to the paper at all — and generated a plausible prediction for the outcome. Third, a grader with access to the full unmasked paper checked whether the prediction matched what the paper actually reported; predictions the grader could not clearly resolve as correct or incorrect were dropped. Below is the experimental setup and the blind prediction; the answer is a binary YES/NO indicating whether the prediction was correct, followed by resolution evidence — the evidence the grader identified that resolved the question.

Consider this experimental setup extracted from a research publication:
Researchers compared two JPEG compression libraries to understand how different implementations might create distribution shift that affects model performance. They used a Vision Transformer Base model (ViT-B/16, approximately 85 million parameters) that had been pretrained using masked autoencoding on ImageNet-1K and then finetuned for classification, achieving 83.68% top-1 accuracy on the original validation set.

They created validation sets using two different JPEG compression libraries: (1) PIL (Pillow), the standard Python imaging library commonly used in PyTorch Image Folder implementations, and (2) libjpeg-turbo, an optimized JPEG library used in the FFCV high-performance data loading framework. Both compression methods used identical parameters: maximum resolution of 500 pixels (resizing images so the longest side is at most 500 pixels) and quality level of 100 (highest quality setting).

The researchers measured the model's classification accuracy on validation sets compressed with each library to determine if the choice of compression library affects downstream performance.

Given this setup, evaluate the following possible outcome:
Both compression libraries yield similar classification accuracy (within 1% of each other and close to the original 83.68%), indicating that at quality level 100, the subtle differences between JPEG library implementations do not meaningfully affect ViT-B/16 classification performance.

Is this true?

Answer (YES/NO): YES